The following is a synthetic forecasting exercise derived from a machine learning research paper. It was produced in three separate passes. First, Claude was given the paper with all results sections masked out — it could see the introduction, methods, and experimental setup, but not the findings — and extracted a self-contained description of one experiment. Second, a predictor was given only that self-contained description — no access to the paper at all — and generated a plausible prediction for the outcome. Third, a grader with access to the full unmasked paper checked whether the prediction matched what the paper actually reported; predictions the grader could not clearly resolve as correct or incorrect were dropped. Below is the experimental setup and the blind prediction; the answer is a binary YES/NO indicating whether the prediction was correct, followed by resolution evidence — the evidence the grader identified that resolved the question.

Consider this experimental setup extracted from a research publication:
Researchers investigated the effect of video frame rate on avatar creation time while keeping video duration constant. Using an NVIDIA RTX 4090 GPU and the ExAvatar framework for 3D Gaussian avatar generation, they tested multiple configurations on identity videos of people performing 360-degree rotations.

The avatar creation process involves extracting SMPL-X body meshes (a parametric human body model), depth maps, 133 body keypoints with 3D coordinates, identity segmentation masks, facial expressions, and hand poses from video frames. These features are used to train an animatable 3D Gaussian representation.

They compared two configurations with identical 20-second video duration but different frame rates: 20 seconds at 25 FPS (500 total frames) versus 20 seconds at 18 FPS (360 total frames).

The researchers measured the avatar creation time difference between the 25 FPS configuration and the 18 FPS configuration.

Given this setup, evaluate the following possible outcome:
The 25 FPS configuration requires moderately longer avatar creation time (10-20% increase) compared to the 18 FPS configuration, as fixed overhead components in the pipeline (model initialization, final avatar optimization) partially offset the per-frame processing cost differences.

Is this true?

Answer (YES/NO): NO